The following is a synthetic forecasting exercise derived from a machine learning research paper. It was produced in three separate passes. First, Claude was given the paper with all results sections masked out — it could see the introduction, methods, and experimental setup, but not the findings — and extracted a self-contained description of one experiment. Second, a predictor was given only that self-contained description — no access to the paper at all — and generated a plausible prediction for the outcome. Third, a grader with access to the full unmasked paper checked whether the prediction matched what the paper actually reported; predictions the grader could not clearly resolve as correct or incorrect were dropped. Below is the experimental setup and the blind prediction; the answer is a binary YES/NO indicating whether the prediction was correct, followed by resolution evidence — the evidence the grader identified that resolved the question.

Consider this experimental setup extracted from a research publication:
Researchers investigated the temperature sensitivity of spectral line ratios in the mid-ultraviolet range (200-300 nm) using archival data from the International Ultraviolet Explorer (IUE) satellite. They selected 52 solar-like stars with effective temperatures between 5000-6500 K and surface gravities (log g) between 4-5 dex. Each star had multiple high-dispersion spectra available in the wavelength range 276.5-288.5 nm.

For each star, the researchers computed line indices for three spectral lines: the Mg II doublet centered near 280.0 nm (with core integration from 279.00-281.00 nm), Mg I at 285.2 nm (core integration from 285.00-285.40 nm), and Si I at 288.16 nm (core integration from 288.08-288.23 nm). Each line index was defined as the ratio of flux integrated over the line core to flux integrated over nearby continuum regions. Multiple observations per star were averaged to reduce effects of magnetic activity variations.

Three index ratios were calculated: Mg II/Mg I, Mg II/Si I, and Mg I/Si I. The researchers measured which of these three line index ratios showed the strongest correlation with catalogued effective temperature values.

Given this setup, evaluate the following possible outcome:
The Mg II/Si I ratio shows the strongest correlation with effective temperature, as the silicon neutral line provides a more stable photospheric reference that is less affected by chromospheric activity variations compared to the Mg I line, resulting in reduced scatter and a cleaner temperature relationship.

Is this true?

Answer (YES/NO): NO